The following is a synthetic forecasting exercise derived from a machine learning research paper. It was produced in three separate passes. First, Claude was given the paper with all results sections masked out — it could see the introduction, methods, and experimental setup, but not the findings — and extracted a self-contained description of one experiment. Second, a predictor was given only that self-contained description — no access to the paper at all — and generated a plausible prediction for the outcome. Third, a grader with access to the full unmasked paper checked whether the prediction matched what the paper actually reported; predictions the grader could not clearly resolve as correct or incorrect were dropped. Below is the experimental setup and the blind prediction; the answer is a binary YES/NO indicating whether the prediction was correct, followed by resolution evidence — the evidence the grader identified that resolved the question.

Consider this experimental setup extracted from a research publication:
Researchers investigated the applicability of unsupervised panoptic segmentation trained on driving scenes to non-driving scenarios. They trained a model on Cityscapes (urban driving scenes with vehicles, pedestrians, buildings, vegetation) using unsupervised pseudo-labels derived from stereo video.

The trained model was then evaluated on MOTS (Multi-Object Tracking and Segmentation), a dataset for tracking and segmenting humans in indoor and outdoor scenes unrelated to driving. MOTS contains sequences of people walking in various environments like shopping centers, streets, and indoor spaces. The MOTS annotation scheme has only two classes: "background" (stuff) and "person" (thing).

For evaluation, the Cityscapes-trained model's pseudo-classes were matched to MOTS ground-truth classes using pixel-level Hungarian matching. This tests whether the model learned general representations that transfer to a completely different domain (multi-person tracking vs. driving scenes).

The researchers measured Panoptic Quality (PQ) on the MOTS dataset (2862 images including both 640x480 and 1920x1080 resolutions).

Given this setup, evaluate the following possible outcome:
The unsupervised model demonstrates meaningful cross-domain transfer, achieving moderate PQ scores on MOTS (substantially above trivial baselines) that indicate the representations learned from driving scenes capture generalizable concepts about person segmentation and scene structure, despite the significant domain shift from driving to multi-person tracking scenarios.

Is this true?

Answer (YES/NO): YES